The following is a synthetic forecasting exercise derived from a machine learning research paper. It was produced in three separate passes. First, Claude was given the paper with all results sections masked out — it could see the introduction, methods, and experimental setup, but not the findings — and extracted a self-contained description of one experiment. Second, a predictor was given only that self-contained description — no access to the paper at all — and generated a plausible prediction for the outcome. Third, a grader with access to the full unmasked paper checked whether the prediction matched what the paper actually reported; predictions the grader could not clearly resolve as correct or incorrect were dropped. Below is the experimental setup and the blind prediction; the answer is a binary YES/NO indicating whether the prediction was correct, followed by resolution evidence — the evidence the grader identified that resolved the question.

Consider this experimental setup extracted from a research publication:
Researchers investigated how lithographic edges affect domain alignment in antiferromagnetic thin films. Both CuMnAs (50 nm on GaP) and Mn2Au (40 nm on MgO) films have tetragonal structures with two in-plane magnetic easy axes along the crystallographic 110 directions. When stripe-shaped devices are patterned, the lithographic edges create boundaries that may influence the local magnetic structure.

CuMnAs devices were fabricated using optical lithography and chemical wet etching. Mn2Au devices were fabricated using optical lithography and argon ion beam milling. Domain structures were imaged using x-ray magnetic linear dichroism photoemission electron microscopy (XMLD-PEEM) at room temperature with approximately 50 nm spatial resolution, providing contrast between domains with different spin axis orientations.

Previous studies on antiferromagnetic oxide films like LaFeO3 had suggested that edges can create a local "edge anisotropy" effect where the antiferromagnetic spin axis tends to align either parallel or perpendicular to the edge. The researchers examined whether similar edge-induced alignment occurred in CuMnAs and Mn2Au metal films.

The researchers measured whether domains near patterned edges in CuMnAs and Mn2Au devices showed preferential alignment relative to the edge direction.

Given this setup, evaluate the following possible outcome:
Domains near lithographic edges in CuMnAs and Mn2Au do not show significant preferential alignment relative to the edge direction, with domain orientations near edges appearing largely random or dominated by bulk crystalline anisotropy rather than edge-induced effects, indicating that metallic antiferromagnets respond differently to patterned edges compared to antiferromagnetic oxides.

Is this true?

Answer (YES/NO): NO